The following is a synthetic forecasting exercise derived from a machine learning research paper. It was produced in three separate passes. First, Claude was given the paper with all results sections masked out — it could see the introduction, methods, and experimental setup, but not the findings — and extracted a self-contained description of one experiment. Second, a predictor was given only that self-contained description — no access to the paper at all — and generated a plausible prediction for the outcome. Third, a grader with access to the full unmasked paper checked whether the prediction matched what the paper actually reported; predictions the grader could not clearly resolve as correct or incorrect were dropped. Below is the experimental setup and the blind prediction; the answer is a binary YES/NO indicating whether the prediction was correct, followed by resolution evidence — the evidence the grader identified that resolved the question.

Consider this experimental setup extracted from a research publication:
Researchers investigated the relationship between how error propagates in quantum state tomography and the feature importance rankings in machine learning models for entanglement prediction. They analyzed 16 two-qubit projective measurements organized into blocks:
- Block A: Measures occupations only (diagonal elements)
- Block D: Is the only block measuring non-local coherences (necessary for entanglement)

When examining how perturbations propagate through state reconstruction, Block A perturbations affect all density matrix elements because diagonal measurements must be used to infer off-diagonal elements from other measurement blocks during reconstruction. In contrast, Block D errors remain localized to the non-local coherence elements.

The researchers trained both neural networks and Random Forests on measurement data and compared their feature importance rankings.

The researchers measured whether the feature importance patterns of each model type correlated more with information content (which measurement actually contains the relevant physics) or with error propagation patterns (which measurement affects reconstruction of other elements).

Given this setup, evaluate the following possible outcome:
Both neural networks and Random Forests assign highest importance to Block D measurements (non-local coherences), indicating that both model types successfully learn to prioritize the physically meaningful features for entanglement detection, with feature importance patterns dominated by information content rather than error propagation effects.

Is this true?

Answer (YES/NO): NO